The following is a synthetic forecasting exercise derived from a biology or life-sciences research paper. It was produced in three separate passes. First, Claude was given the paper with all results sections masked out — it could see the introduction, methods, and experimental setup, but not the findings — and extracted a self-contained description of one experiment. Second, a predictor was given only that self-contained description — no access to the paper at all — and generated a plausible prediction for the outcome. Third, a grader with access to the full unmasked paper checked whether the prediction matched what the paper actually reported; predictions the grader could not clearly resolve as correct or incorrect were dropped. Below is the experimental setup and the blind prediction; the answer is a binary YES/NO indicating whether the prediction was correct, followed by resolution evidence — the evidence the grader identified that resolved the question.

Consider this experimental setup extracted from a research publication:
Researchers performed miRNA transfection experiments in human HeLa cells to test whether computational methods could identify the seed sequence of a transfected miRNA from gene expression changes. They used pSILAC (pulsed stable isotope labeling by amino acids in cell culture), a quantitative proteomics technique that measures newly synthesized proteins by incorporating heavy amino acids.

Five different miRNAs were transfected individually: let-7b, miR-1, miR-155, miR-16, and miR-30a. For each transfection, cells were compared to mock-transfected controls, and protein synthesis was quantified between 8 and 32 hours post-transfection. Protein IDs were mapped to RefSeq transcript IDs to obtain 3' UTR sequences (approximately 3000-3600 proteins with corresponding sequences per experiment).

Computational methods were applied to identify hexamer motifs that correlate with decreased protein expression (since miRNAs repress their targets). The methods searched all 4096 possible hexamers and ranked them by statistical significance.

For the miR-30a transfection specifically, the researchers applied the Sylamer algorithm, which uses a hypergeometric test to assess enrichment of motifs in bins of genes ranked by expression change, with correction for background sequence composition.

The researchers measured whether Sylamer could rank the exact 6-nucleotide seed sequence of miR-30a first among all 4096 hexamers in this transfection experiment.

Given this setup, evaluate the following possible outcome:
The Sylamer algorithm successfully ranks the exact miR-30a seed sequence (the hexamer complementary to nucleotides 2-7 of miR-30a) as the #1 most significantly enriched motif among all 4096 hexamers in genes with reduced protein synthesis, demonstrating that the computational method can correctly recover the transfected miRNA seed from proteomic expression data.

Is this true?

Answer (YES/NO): NO